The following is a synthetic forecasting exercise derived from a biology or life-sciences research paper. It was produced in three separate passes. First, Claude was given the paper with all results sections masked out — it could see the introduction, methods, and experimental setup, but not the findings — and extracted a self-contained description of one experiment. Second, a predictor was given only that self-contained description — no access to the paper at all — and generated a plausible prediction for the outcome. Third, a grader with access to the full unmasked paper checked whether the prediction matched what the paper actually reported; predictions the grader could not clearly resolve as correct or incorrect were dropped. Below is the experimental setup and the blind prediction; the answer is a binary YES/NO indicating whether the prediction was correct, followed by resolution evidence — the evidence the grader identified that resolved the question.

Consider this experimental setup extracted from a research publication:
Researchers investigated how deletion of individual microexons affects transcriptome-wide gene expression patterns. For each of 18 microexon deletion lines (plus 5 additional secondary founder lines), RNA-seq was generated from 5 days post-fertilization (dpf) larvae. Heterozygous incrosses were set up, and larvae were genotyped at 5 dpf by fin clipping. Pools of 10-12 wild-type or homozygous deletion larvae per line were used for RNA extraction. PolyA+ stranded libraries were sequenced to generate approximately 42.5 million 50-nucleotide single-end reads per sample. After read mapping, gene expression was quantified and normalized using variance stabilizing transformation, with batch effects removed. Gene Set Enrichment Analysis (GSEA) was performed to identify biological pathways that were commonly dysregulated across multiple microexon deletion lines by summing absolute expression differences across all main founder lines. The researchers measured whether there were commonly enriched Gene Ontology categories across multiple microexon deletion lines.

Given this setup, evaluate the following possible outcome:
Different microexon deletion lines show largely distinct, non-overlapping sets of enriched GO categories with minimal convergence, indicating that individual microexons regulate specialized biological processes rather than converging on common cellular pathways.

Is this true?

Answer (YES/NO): NO